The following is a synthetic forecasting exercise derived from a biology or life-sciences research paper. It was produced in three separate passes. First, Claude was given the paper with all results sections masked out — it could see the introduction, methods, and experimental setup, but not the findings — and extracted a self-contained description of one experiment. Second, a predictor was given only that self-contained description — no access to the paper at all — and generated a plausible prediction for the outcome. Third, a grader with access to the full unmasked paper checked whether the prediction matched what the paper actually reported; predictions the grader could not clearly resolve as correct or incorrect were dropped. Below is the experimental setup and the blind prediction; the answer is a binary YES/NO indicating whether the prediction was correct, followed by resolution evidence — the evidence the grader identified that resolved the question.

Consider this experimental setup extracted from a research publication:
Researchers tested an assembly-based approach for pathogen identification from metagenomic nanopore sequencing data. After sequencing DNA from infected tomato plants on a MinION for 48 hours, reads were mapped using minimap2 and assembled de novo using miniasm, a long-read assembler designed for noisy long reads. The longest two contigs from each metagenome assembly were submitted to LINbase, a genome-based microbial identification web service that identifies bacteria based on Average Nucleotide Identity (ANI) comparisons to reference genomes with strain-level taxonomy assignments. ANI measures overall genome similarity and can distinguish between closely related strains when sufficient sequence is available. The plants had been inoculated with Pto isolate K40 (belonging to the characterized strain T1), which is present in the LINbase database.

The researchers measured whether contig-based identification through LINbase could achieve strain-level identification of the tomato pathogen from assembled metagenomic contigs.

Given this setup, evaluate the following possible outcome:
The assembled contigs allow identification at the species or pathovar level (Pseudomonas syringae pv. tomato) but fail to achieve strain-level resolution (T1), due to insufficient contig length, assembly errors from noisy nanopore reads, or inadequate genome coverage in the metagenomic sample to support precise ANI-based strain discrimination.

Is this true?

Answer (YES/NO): NO